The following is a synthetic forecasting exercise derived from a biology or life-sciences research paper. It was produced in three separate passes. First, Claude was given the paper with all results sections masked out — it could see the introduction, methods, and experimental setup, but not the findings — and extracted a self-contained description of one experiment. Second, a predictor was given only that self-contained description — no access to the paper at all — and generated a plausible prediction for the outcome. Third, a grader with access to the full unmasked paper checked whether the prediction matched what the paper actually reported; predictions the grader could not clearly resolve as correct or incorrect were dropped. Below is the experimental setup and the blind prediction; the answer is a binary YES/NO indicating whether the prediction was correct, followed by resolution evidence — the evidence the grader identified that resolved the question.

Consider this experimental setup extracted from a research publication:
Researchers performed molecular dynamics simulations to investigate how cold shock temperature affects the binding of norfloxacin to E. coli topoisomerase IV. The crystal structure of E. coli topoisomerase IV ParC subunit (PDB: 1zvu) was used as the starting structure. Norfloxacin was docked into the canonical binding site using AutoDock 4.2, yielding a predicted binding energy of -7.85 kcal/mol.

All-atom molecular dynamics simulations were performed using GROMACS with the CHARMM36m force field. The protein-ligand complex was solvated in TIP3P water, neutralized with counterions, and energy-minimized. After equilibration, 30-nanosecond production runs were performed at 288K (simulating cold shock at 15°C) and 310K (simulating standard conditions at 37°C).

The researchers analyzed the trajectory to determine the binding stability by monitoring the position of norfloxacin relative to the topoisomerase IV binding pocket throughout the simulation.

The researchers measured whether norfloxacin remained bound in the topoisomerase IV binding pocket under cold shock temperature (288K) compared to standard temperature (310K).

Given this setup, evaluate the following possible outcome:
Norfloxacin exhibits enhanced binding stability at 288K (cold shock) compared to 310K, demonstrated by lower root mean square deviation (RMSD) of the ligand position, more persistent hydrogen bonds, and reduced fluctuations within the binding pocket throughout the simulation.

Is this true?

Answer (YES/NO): NO